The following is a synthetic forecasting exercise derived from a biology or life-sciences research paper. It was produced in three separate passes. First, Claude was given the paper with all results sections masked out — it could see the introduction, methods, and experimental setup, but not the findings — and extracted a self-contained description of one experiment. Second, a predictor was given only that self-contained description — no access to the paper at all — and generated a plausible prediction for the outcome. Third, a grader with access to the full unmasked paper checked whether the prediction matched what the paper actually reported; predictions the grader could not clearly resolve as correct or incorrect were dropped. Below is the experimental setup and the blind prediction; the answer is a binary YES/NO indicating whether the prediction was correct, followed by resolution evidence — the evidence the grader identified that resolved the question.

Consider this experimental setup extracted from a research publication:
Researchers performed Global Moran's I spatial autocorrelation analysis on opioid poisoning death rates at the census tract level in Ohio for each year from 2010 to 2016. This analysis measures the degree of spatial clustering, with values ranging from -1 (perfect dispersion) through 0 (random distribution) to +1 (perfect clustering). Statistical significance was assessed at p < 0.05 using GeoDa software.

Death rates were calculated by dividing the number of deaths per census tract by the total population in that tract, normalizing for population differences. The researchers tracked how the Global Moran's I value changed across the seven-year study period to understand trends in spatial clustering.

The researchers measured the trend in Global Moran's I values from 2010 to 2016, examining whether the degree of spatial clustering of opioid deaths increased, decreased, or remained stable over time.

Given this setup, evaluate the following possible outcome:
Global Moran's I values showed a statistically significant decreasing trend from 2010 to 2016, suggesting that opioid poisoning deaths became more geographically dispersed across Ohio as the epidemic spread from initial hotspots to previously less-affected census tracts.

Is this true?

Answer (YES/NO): NO